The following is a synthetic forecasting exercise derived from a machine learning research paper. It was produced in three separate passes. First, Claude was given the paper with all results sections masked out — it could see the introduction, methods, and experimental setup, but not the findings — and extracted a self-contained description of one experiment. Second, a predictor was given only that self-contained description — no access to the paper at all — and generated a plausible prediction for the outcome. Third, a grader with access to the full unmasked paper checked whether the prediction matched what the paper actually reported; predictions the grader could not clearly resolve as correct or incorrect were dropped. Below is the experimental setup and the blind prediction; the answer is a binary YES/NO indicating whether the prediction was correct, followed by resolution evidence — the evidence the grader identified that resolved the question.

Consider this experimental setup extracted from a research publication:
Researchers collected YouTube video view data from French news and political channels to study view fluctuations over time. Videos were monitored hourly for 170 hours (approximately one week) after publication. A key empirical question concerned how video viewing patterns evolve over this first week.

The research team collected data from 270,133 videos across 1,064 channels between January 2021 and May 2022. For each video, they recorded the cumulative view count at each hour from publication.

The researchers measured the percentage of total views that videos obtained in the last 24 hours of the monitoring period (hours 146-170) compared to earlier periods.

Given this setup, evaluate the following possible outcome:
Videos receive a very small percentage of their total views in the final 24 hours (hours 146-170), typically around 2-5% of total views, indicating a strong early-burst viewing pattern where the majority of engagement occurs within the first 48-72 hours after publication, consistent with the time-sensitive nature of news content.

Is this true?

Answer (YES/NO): YES